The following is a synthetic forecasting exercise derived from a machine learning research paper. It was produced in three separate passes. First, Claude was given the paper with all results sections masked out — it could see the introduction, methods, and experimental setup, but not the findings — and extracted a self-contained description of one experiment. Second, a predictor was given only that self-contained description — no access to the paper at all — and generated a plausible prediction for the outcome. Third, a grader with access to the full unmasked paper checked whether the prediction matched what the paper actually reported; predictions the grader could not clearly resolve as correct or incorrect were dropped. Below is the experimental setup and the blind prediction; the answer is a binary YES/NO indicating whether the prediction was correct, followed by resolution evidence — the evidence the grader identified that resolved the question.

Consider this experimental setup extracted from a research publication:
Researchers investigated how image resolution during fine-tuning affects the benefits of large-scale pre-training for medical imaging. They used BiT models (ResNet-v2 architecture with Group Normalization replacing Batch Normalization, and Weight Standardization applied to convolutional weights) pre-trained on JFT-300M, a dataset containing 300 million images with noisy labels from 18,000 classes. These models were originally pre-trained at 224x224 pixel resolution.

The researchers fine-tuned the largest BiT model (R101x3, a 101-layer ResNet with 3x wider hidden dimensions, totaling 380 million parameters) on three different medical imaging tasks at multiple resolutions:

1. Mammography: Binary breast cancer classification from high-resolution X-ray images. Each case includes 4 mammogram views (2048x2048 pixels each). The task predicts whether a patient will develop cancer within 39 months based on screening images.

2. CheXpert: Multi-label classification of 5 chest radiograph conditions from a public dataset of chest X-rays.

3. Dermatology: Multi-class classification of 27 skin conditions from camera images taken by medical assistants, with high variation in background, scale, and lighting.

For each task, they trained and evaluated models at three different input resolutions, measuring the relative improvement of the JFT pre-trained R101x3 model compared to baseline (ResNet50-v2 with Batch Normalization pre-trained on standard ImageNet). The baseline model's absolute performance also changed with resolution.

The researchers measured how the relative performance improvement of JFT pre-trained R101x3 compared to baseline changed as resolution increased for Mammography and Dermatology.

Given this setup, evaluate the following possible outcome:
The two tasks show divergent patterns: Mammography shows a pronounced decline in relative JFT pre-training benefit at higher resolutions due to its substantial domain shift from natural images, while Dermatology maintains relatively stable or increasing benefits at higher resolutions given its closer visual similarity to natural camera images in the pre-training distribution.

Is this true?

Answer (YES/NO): NO